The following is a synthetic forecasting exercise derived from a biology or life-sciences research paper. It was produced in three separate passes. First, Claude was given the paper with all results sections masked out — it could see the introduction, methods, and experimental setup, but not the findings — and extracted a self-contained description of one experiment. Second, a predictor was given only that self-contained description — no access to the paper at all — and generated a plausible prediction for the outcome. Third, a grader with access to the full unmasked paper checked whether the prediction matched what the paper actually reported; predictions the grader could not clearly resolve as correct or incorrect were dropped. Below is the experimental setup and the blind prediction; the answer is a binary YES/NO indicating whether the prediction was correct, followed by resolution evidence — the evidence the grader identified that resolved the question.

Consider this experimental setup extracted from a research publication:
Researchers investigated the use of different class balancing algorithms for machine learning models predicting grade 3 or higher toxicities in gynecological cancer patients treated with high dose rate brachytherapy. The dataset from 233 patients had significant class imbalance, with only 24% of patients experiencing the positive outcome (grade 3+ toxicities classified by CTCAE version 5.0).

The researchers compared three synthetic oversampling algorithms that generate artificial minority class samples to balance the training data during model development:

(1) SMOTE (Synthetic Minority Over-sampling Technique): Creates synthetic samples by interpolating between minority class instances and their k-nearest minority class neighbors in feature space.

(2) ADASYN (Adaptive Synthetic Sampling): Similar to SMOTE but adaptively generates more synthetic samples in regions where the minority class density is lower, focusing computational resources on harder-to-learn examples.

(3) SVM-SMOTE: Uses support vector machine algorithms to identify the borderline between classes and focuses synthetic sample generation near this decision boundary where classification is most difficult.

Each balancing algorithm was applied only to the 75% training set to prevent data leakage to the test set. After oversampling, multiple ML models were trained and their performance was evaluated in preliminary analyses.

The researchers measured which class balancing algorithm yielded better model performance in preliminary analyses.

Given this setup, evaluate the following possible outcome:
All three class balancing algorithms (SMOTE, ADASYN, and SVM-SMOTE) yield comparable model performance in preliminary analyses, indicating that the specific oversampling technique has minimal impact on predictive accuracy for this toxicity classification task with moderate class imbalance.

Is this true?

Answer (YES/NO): NO